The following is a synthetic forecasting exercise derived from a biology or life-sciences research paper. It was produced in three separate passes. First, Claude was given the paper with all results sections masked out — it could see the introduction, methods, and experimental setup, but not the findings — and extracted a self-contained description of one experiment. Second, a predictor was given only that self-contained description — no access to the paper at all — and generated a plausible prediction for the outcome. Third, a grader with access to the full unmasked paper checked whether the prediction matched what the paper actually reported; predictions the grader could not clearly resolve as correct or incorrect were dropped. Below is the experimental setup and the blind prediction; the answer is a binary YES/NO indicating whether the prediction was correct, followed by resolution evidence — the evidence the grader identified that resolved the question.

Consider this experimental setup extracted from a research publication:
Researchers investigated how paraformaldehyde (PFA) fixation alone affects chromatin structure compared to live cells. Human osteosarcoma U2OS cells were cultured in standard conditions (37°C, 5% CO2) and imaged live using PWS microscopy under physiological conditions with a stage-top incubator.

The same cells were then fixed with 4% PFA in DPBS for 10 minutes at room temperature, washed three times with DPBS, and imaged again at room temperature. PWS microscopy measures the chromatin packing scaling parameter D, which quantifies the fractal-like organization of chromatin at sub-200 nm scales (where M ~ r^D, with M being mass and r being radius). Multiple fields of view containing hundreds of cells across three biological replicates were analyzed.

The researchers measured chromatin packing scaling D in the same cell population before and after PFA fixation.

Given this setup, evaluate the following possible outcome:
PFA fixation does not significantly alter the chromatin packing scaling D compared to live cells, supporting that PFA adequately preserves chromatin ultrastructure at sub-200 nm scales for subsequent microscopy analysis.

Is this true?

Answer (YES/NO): NO